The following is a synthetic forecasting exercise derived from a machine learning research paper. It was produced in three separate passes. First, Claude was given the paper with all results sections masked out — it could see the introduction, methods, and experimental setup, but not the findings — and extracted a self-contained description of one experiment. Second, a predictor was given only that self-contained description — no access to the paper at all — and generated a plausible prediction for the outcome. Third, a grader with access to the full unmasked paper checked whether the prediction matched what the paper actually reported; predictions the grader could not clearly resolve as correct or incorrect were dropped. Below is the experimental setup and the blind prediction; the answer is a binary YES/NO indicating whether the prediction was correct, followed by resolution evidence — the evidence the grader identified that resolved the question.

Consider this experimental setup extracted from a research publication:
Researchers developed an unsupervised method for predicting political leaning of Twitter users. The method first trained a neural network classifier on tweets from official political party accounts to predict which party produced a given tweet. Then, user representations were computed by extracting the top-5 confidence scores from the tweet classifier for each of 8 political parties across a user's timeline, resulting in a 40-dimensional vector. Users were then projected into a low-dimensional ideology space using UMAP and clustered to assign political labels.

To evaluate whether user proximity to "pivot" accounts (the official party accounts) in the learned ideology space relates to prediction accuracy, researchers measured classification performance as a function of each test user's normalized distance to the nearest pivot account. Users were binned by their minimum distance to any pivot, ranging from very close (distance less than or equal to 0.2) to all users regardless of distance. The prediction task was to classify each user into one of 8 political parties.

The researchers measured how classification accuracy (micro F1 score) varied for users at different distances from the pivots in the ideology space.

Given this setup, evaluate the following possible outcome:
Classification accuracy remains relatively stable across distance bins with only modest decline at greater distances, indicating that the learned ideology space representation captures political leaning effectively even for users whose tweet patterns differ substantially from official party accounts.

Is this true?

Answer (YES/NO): NO